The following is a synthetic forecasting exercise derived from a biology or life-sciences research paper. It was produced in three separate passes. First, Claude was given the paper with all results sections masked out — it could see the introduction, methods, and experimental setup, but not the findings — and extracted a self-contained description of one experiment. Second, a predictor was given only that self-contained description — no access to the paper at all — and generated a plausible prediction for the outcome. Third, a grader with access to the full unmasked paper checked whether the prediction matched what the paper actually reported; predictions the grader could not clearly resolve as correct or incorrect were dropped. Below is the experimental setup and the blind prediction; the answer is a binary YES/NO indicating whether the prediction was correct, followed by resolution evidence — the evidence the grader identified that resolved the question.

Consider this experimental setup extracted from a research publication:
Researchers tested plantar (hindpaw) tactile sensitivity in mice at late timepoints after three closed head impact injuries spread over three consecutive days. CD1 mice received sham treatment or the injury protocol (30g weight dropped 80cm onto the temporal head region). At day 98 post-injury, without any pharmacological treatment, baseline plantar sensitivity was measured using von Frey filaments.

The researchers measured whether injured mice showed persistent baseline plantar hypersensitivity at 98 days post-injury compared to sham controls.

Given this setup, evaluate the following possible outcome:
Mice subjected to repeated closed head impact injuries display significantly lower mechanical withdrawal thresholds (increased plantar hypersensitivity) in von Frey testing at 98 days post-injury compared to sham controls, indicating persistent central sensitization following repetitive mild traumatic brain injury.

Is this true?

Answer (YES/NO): NO